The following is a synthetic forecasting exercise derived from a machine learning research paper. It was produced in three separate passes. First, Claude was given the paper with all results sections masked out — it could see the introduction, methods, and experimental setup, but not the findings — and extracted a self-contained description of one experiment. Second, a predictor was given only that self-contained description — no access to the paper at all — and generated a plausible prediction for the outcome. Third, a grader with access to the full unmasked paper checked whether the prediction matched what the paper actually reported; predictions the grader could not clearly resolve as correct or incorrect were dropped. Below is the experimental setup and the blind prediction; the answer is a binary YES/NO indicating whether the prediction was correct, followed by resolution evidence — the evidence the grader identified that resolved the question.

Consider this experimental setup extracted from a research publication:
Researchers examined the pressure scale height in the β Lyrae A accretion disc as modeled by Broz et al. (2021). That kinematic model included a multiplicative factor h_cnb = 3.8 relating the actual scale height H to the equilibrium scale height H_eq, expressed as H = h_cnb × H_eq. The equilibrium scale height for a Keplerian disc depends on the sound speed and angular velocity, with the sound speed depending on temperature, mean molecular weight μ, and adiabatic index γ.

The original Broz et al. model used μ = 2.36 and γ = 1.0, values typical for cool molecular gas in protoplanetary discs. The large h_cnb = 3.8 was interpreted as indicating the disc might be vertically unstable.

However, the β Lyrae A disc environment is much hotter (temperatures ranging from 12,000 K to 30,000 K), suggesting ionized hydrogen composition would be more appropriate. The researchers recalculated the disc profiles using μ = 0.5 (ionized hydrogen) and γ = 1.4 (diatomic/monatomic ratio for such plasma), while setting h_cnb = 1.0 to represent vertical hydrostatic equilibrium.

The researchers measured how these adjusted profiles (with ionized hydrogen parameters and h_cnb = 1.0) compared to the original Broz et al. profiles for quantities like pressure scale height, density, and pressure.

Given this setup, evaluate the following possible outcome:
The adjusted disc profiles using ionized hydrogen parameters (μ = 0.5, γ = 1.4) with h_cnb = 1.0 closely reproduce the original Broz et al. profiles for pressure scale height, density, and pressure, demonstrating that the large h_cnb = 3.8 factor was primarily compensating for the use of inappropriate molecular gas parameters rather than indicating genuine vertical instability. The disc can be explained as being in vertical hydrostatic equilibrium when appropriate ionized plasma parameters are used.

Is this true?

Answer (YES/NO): NO